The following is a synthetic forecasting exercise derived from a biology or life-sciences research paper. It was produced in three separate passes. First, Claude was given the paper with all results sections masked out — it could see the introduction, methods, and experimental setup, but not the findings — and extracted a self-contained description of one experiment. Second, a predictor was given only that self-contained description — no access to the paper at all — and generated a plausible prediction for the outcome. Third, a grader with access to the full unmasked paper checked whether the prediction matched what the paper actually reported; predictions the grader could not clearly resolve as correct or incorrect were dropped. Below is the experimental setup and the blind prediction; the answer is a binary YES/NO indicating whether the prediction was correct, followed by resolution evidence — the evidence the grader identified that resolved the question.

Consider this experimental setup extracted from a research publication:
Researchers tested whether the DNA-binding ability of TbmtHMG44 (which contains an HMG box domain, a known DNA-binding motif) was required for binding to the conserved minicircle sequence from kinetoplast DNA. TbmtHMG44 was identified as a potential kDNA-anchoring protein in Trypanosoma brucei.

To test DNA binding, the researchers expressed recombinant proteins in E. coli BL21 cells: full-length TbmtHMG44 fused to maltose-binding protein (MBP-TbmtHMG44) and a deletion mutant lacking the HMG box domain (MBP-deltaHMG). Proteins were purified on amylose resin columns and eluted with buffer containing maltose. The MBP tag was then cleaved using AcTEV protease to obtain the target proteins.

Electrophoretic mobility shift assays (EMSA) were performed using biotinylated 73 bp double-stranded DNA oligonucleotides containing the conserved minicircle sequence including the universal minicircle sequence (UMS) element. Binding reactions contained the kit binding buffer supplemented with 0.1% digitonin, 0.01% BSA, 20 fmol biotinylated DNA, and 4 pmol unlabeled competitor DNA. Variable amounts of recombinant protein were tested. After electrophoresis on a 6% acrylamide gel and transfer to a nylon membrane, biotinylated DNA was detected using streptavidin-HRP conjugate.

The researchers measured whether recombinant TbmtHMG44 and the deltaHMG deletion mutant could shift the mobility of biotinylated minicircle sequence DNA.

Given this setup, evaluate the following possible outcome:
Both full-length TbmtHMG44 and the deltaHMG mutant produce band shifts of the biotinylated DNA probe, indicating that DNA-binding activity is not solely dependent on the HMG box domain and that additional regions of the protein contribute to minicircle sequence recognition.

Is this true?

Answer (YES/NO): NO